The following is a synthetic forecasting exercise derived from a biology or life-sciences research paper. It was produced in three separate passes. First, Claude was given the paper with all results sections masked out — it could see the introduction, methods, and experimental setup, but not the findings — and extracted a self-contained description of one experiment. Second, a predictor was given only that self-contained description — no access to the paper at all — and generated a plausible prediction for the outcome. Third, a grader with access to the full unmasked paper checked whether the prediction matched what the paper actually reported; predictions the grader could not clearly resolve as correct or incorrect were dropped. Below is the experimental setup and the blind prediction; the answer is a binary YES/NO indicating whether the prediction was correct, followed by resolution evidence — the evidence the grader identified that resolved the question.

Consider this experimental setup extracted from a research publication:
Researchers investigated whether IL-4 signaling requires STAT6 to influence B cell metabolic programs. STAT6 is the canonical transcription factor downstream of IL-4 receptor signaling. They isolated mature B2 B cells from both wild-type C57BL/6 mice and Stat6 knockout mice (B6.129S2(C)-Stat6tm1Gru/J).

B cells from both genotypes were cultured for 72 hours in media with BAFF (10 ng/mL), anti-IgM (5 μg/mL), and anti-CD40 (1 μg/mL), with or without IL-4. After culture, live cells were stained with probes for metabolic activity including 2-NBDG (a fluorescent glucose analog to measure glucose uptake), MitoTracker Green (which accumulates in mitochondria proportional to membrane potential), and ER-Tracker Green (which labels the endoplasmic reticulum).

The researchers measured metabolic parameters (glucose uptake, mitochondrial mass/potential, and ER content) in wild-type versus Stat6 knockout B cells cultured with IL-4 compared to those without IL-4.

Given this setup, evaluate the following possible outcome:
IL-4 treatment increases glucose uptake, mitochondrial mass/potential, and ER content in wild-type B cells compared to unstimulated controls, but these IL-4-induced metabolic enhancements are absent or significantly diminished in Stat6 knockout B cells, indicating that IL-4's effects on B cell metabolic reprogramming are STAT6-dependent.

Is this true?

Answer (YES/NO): NO